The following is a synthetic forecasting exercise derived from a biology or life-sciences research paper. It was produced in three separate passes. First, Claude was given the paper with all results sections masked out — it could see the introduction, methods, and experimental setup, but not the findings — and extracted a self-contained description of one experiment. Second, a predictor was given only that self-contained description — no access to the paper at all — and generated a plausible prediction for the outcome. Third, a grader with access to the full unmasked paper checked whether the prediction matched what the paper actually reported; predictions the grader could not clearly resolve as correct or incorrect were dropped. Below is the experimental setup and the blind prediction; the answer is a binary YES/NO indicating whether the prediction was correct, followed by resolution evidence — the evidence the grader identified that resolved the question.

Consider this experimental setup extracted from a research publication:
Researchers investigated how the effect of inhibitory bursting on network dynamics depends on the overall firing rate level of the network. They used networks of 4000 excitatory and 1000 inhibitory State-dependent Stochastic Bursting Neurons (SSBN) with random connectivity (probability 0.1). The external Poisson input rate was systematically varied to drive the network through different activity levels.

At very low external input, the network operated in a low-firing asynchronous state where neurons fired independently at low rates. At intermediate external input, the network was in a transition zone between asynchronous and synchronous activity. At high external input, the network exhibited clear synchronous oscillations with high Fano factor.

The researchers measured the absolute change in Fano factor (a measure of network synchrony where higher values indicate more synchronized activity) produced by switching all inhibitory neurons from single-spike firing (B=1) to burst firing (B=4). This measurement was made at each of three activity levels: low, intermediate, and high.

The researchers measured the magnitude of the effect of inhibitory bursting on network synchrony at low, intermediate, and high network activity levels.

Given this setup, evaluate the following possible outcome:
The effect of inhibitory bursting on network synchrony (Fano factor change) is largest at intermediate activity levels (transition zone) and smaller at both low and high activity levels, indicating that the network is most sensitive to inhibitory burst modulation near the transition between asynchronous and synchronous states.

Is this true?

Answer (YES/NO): YES